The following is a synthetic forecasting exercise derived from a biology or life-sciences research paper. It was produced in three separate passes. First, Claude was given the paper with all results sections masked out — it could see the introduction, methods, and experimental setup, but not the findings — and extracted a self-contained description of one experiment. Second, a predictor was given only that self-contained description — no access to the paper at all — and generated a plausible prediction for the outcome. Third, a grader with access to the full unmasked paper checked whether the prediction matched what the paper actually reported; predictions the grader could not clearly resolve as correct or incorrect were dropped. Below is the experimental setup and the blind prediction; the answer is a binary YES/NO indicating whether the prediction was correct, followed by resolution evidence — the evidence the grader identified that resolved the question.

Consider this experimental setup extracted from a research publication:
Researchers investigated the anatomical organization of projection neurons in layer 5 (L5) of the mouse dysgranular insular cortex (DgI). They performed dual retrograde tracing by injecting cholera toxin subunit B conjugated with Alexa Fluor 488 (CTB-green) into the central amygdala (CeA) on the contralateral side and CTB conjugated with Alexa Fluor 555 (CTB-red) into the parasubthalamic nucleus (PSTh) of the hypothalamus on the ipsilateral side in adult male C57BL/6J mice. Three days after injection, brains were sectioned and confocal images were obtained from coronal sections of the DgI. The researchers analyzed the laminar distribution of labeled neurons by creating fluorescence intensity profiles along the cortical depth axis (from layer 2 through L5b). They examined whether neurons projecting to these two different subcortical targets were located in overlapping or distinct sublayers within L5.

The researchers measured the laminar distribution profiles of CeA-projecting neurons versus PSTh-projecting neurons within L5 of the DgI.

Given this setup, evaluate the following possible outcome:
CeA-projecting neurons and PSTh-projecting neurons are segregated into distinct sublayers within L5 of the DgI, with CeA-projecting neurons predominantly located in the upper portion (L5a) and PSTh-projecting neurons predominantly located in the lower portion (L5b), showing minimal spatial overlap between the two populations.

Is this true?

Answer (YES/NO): YES